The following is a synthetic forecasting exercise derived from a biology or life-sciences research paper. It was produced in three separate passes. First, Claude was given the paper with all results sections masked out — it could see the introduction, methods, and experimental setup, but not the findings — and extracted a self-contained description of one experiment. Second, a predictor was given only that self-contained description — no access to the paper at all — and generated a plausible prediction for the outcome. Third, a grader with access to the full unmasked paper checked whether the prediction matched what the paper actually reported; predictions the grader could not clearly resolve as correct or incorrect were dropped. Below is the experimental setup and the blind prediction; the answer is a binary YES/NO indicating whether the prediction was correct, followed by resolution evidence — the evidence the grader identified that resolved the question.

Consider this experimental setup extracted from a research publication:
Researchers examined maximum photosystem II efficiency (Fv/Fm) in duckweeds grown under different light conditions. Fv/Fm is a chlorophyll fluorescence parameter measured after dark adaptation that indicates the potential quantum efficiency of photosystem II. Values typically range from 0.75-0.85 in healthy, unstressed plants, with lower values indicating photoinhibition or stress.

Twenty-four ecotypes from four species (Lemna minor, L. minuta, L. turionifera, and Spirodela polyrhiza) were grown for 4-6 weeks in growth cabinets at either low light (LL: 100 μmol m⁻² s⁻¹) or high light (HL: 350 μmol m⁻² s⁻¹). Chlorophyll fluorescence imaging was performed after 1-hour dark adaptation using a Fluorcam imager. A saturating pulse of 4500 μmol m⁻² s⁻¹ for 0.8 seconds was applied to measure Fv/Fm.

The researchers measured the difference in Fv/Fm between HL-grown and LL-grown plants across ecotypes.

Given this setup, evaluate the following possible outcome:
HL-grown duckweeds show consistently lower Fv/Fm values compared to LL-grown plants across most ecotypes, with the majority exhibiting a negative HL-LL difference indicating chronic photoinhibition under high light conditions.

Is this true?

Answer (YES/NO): YES